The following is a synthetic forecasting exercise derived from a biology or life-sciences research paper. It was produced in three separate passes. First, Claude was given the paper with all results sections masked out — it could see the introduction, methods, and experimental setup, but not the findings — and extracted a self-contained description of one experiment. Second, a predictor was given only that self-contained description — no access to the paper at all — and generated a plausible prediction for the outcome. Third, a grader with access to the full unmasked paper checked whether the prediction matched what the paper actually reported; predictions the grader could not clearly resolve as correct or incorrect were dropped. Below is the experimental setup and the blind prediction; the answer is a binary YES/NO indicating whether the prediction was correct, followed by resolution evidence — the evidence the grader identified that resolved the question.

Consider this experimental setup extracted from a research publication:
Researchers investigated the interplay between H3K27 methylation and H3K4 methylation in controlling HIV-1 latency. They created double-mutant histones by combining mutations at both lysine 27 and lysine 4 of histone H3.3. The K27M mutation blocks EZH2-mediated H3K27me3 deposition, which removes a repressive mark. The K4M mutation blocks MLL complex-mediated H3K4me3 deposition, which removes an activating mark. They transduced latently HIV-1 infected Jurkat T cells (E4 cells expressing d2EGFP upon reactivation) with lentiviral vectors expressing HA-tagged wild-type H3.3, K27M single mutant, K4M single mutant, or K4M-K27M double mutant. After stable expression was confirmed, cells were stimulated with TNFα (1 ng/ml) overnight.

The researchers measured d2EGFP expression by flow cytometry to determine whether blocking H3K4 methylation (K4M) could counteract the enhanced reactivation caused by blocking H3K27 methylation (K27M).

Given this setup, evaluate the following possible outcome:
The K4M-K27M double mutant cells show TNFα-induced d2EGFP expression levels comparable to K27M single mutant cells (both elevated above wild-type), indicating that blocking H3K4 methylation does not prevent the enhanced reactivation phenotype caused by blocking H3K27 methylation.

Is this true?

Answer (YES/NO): NO